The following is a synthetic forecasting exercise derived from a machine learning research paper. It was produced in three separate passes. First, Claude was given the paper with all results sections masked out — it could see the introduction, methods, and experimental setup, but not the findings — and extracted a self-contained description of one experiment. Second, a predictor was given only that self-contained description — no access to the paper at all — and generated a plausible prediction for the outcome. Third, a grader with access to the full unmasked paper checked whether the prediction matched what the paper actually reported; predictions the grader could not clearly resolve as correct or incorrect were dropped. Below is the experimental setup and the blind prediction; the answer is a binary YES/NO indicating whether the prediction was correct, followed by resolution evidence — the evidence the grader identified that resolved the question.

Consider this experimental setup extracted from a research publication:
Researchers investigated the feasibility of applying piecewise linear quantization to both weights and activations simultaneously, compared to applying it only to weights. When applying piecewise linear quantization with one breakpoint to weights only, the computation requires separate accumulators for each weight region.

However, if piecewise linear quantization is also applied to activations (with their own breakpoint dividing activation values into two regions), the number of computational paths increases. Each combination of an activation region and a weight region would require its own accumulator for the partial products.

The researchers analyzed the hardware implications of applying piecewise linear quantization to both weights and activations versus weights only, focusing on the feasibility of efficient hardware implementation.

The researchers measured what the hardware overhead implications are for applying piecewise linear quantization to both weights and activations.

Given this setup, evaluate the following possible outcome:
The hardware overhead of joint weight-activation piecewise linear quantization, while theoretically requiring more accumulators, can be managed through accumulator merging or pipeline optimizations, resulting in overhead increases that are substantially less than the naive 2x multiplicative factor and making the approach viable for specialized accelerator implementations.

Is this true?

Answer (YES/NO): NO